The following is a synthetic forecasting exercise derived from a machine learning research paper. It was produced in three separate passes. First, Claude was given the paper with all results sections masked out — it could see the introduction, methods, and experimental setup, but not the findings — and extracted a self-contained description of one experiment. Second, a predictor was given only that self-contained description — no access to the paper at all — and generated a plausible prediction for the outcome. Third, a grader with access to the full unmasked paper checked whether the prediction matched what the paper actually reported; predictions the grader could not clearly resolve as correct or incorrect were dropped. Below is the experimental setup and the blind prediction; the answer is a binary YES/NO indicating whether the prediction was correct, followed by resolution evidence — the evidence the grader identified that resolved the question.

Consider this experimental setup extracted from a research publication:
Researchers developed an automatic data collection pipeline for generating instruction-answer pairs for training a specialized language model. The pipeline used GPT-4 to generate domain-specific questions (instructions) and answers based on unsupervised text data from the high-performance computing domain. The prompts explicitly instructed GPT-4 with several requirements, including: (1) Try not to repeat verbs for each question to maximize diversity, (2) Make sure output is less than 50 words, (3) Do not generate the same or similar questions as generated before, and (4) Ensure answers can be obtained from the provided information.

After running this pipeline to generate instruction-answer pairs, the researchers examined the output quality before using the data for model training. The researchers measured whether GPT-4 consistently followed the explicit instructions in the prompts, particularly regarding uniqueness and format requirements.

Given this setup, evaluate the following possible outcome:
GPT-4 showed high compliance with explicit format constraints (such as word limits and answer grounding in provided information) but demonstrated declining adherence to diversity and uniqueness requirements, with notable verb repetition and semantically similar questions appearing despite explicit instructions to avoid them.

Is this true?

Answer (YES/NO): NO